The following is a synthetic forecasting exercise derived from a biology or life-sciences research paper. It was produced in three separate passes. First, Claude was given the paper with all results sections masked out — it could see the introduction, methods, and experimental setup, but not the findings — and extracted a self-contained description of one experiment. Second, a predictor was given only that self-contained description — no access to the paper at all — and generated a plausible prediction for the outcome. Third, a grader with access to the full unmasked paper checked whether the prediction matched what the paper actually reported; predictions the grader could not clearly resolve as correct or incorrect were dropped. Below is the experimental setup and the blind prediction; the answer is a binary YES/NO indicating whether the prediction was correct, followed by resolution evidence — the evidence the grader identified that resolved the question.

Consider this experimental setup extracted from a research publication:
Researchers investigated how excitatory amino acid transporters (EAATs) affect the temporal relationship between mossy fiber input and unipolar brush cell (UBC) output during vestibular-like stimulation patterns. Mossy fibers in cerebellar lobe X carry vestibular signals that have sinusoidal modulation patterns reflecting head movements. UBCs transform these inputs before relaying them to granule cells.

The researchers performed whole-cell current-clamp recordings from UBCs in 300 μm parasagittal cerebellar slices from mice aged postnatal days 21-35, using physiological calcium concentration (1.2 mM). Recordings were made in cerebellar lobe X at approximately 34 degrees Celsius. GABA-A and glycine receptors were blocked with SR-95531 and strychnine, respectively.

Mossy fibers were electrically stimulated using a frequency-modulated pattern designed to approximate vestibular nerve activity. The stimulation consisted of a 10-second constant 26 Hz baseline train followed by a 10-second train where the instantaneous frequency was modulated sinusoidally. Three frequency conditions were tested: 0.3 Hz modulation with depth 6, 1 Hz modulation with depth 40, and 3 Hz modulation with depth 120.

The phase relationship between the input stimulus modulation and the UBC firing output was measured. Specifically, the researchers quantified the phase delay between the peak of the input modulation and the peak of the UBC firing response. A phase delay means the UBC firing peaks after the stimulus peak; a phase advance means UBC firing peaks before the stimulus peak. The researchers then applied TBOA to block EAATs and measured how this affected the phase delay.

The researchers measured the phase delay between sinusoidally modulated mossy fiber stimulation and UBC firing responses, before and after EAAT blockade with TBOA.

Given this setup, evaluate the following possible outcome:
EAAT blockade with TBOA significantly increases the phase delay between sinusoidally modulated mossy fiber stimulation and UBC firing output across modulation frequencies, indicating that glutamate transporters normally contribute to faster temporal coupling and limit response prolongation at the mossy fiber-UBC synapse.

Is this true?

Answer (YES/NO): NO